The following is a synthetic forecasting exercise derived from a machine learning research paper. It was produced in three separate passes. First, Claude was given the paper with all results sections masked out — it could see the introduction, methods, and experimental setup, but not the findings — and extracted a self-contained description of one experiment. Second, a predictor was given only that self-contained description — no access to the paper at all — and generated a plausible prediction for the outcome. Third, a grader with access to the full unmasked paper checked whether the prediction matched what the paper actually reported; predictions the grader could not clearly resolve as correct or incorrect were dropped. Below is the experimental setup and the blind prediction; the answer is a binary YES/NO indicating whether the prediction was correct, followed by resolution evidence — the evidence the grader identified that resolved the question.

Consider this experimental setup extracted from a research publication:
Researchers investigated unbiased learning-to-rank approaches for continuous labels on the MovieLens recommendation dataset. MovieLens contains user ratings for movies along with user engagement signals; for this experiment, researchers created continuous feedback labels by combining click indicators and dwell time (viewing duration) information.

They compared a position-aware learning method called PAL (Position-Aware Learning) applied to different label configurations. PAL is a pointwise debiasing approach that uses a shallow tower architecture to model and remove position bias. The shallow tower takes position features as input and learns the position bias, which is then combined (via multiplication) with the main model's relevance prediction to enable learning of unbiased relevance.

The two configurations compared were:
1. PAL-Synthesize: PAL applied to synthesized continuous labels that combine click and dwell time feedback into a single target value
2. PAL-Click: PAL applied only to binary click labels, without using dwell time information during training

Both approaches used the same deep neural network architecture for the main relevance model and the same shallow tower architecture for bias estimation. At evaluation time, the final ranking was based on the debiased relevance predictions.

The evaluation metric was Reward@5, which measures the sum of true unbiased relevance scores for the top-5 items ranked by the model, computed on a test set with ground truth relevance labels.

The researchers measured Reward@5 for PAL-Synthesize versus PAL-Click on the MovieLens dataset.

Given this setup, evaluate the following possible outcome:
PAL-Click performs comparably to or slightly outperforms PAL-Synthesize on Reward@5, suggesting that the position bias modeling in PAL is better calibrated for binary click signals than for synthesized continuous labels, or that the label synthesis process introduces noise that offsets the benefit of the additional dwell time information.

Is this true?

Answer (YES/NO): YES